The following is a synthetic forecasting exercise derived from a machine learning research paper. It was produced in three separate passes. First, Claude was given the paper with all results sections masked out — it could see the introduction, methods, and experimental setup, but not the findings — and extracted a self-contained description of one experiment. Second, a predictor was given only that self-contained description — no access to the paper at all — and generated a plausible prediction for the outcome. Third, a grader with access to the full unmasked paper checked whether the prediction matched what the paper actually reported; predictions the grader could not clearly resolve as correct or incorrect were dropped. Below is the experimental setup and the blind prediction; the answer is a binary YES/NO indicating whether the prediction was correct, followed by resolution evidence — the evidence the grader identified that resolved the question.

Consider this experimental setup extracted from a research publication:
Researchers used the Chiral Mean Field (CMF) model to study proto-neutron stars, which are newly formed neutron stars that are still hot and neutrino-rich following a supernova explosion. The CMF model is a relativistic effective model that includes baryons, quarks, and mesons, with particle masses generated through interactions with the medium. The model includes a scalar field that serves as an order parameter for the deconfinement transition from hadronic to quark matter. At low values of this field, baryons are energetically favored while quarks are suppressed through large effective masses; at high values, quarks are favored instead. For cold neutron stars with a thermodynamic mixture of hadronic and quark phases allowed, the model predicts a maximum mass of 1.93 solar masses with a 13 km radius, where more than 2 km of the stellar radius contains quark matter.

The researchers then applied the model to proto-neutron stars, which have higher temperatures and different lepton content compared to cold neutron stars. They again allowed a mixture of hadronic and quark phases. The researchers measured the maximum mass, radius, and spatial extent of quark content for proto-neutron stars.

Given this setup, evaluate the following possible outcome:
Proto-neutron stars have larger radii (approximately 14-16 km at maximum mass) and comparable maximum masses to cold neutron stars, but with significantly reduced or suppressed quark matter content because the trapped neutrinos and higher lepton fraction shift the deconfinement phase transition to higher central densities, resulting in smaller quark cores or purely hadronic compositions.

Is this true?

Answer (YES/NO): NO